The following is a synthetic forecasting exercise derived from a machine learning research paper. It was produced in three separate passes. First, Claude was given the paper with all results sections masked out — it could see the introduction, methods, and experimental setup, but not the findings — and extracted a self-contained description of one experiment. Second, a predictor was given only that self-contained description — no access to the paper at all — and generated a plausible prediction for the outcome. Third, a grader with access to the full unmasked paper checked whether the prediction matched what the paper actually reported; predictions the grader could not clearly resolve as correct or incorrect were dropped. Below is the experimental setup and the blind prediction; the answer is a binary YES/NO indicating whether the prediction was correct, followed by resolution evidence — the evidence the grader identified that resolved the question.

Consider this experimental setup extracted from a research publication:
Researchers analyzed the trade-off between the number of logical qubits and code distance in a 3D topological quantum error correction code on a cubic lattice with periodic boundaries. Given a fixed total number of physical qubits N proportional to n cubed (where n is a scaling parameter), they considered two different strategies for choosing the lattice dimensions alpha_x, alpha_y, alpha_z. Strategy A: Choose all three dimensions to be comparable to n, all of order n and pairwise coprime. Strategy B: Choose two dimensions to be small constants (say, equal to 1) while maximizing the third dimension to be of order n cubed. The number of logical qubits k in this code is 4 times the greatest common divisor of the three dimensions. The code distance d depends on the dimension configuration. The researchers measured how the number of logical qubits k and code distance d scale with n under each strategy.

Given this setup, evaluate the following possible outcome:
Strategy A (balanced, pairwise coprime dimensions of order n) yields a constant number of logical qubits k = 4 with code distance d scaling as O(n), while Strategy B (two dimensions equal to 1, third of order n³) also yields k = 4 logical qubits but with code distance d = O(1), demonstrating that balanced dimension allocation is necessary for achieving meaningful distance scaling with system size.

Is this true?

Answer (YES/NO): NO